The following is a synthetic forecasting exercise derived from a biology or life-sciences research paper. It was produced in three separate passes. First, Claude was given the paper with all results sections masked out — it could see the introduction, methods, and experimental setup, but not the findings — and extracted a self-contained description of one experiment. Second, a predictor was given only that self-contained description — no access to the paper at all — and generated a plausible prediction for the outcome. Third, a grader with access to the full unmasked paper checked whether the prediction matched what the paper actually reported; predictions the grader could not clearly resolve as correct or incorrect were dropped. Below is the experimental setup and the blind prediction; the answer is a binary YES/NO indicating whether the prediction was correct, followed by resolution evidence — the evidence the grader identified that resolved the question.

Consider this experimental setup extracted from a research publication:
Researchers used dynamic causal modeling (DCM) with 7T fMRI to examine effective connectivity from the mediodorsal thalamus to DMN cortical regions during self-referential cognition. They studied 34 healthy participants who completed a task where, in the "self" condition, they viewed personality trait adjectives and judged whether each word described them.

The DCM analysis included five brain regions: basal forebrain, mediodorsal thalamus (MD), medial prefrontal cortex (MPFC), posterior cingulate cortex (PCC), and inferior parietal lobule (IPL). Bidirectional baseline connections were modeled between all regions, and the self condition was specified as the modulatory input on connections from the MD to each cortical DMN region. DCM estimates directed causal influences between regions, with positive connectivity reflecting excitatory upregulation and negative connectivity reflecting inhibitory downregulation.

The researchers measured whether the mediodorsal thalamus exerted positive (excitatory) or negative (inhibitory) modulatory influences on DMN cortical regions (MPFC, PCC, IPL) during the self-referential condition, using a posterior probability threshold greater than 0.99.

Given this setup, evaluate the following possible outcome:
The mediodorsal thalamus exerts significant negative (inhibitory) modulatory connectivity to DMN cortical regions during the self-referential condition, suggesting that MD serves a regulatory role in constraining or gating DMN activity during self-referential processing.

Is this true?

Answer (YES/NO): NO